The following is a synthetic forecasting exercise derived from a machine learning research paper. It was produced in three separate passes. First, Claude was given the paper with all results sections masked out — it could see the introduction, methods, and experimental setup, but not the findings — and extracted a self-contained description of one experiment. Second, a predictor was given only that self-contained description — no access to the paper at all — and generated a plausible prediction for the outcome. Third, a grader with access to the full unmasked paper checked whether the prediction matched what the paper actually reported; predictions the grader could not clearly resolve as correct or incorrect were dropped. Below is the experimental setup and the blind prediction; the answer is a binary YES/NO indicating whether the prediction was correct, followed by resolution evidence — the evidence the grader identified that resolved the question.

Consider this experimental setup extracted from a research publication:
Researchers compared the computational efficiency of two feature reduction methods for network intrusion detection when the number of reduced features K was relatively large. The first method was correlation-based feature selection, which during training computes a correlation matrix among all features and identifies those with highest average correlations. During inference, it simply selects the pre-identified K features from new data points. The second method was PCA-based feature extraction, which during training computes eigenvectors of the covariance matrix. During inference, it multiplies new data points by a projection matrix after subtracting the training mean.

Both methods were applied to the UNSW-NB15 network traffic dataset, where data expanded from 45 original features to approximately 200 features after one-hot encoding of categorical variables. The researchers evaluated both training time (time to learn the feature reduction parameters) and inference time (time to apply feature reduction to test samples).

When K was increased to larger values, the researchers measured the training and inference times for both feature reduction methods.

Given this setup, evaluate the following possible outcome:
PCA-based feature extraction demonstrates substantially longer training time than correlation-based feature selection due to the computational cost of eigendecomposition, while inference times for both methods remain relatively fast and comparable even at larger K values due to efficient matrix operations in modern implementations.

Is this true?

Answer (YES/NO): NO